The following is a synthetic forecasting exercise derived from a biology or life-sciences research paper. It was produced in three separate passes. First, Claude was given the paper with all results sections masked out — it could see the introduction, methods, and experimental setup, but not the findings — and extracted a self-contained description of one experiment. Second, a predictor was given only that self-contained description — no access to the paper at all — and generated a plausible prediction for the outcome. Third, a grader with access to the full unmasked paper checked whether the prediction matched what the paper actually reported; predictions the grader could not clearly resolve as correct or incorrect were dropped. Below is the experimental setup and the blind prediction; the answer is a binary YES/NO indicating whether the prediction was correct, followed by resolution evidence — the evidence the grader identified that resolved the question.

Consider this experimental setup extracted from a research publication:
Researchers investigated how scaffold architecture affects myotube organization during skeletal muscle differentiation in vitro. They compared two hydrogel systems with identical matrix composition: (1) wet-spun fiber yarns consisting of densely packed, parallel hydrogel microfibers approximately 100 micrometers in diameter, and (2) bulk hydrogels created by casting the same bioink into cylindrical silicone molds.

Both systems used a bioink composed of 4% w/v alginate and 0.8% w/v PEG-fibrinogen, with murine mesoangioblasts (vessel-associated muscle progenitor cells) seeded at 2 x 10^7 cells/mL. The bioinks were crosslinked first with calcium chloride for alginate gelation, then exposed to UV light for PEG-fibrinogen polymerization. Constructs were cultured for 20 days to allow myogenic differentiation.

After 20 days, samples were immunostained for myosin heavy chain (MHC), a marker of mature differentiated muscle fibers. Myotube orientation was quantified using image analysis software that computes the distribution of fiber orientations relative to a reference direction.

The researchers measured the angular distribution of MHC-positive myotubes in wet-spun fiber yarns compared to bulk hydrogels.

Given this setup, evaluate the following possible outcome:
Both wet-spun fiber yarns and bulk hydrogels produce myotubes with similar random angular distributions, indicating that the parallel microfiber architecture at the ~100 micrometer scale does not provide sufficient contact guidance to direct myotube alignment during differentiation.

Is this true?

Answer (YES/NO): NO